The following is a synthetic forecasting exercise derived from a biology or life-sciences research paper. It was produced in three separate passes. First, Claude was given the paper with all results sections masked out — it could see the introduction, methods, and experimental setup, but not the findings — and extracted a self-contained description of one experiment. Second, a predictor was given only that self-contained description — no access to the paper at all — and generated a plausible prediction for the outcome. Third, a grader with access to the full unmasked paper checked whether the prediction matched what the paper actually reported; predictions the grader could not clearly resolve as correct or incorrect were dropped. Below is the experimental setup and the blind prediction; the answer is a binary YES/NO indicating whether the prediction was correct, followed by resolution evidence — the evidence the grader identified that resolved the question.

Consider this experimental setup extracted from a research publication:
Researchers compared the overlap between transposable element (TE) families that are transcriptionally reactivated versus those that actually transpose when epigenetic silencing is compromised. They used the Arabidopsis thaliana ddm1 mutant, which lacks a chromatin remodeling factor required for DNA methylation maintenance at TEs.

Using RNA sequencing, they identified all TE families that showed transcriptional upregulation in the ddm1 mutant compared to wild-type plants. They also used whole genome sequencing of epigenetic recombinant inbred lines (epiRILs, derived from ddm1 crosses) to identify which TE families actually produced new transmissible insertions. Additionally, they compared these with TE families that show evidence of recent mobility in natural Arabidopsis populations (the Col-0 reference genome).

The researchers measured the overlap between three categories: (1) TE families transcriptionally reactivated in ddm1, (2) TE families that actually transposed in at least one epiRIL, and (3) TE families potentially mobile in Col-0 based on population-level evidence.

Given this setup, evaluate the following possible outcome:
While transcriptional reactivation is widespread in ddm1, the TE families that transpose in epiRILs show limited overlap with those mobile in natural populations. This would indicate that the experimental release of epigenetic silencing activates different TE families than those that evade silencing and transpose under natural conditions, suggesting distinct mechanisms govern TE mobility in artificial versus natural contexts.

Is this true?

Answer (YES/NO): NO